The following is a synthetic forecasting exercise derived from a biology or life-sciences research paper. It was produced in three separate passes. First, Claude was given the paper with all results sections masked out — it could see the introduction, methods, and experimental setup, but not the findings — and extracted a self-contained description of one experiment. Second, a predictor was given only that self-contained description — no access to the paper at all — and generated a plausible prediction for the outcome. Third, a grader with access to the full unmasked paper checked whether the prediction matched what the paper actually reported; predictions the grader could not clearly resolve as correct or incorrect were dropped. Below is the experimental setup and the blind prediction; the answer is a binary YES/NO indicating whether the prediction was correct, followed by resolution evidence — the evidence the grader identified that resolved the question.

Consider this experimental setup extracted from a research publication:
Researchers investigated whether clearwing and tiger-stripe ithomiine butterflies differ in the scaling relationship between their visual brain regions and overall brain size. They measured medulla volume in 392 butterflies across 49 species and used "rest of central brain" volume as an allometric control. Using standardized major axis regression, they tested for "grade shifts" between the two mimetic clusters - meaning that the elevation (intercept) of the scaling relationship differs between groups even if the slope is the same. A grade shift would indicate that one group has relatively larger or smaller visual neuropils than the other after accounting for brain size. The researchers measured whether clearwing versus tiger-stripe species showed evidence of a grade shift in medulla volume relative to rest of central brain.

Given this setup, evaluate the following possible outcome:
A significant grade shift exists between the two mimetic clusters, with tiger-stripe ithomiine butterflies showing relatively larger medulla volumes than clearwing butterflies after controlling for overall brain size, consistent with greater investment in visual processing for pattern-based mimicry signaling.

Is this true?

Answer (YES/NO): NO